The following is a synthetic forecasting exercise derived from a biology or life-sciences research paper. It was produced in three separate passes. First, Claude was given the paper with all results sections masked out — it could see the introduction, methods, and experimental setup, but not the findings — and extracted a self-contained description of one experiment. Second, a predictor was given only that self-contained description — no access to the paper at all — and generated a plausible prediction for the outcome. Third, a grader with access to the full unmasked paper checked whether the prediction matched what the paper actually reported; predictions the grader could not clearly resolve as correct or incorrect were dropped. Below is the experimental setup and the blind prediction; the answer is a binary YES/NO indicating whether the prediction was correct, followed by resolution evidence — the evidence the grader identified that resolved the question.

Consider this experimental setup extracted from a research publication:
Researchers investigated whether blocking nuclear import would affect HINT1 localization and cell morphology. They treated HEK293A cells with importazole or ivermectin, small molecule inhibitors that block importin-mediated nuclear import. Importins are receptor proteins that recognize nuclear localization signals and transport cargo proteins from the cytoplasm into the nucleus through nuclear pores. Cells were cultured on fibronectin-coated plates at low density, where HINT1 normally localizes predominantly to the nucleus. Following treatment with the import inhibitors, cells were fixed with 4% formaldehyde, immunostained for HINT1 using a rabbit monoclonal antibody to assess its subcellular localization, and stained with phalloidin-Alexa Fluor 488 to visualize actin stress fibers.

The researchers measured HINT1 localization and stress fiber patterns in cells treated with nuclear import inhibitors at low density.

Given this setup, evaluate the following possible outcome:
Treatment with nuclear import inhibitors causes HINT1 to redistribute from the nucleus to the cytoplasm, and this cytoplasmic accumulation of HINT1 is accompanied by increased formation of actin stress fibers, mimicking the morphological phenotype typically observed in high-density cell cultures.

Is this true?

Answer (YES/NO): NO